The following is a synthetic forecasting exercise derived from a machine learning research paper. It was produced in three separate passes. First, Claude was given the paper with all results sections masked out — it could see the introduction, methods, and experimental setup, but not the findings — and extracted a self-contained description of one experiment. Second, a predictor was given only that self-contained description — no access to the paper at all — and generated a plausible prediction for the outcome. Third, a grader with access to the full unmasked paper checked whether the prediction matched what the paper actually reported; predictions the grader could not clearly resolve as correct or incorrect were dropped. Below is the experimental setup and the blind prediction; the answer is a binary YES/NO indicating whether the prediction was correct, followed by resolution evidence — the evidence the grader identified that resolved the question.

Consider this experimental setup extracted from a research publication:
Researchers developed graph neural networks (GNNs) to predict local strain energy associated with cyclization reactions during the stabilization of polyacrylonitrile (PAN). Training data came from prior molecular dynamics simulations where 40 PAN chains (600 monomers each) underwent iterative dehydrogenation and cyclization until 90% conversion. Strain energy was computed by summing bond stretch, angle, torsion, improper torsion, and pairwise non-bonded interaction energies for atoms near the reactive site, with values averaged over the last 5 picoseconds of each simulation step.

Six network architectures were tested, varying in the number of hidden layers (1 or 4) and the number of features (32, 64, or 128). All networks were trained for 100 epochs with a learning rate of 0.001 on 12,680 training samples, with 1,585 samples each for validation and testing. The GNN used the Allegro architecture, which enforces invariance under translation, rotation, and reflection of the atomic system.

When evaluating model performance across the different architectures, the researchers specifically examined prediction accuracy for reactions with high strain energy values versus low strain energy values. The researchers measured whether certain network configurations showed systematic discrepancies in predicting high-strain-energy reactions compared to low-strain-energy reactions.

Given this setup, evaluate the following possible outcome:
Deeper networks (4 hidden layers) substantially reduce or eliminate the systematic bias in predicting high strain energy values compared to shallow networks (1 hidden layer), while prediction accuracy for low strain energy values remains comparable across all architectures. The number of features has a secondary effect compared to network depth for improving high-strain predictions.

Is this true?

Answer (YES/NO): NO